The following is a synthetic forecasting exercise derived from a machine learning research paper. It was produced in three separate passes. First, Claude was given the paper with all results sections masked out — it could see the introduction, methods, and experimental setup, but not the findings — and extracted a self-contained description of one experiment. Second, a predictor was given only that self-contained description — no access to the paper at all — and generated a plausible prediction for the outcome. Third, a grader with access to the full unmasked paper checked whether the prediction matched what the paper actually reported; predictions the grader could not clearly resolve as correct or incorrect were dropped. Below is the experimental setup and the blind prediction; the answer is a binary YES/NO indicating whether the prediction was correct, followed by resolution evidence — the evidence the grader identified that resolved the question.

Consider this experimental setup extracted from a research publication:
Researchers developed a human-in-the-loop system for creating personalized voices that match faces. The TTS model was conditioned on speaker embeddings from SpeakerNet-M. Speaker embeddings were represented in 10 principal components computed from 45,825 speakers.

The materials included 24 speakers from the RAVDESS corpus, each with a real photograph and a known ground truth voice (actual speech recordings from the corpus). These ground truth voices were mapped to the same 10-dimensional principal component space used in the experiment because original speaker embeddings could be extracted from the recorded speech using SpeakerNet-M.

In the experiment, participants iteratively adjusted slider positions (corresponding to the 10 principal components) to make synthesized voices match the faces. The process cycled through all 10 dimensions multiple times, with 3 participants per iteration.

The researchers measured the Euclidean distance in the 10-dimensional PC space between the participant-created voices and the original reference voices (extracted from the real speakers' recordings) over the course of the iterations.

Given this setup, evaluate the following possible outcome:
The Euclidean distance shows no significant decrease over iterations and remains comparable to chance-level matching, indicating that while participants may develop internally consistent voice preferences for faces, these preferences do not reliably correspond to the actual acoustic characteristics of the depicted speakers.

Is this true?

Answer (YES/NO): NO